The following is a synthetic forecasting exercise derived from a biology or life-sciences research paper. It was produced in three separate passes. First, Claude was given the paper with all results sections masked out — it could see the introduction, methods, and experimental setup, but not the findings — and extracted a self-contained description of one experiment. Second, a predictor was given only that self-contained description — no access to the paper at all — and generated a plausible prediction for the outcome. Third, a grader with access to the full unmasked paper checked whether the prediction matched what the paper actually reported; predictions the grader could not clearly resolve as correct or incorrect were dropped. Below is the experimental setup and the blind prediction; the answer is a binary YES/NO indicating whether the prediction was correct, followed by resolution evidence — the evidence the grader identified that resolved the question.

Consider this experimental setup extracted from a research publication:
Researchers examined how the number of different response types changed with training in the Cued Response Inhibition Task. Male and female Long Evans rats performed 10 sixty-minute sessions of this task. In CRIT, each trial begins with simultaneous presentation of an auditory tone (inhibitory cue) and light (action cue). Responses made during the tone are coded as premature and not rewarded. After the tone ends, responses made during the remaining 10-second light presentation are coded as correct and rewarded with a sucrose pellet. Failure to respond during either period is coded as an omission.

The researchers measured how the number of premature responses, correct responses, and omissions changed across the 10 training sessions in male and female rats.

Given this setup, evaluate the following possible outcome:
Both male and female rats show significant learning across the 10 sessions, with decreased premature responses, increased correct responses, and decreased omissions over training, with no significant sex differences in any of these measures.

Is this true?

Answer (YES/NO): NO